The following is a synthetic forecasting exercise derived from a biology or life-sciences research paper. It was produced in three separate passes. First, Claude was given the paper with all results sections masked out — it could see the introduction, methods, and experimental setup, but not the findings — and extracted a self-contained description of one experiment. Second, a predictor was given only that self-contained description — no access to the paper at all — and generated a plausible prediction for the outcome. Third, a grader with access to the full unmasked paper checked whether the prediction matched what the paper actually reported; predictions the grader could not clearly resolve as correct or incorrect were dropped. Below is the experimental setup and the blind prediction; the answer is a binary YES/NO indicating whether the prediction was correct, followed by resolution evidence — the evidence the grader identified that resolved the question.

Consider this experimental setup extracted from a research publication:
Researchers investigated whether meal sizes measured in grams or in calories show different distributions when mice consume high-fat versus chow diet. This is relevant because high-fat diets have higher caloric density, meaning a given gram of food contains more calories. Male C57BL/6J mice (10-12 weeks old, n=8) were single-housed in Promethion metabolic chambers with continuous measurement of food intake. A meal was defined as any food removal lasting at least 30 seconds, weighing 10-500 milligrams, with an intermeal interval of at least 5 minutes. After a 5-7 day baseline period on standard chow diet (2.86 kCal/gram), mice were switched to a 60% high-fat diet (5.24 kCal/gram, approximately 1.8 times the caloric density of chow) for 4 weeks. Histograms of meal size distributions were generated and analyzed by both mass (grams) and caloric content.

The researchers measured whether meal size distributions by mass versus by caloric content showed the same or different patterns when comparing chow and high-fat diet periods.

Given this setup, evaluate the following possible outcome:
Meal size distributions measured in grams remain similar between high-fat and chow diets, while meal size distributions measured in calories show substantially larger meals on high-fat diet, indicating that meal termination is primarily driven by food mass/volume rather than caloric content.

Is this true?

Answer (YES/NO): NO